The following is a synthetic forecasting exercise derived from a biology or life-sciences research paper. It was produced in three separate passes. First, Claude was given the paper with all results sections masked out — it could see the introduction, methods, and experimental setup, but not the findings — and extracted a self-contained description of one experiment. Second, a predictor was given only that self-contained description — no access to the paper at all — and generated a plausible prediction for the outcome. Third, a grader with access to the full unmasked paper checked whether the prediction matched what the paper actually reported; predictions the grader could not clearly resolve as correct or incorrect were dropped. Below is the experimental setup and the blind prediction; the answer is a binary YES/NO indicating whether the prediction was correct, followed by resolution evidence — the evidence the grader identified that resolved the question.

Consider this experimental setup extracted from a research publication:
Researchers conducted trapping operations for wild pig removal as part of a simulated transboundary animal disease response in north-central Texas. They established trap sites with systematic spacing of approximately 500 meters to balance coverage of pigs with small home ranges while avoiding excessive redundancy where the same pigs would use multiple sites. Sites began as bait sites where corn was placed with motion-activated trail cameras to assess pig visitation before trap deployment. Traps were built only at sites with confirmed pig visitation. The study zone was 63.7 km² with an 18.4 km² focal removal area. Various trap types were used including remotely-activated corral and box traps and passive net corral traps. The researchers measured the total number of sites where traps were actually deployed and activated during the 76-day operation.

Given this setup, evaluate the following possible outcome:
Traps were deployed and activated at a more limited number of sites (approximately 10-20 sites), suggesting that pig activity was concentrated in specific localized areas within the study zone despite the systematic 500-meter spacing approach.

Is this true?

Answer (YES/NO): NO